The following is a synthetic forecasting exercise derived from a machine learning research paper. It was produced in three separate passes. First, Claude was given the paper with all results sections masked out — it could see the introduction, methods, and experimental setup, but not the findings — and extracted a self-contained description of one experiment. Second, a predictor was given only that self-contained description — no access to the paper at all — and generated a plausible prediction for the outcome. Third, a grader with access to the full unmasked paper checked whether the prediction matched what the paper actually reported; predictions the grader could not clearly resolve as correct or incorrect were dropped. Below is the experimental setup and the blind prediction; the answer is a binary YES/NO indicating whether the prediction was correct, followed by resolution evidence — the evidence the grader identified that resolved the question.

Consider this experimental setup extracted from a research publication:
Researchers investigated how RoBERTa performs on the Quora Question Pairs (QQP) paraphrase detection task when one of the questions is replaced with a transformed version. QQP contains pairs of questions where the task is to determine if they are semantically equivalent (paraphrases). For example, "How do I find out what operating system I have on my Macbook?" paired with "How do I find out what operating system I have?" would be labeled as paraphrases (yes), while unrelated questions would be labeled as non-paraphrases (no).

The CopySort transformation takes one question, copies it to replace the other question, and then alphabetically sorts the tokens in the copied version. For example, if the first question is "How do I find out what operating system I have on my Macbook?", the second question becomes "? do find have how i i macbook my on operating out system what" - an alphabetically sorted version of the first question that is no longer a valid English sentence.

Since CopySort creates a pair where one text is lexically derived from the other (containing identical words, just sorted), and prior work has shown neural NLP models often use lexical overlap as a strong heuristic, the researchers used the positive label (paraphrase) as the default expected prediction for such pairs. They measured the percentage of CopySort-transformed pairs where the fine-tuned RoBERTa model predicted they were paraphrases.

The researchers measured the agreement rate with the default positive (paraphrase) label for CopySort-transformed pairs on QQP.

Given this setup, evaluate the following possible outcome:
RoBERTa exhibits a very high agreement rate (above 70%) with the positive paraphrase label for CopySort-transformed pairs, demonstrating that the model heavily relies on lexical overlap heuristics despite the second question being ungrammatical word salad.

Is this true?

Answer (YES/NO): YES